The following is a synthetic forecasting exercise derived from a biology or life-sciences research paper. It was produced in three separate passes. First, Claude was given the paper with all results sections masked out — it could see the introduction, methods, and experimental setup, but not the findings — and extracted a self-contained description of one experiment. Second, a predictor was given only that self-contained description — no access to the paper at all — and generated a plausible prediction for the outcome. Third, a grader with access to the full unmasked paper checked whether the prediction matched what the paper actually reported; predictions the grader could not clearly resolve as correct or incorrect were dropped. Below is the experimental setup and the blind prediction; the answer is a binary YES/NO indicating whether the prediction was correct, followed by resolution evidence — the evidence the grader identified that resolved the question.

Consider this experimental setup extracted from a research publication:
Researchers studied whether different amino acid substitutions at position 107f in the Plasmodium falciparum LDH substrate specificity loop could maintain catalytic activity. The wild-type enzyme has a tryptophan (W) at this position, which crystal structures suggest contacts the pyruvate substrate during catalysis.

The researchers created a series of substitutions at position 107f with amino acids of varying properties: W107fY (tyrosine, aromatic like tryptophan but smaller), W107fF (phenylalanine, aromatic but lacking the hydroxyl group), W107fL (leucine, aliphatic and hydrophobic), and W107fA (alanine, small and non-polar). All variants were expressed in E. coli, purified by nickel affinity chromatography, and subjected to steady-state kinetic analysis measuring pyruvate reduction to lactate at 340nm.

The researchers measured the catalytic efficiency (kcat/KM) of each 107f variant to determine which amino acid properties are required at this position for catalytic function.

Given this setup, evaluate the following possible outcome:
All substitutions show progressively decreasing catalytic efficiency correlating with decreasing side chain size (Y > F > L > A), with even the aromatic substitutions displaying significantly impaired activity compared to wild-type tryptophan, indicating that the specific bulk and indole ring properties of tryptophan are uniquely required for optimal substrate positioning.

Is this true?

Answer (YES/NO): NO